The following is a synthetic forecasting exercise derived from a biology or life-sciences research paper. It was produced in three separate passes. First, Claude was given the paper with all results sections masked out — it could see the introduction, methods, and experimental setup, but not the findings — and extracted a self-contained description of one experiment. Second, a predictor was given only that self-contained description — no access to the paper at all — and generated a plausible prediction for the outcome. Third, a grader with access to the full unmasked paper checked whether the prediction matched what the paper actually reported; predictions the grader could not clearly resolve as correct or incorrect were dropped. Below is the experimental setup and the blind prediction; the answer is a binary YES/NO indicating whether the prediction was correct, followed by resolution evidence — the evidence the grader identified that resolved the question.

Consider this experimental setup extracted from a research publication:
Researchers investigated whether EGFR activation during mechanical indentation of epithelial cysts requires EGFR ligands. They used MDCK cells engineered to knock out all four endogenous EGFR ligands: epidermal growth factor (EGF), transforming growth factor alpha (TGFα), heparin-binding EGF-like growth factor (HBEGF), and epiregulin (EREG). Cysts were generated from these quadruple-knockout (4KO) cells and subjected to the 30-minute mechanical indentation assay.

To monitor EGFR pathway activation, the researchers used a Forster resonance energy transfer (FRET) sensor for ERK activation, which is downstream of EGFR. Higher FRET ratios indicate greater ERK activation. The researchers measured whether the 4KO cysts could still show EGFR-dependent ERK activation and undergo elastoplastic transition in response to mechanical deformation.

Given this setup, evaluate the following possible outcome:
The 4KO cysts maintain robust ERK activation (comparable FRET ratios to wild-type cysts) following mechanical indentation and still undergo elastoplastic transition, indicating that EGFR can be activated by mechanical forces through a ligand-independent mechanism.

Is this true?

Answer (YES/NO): YES